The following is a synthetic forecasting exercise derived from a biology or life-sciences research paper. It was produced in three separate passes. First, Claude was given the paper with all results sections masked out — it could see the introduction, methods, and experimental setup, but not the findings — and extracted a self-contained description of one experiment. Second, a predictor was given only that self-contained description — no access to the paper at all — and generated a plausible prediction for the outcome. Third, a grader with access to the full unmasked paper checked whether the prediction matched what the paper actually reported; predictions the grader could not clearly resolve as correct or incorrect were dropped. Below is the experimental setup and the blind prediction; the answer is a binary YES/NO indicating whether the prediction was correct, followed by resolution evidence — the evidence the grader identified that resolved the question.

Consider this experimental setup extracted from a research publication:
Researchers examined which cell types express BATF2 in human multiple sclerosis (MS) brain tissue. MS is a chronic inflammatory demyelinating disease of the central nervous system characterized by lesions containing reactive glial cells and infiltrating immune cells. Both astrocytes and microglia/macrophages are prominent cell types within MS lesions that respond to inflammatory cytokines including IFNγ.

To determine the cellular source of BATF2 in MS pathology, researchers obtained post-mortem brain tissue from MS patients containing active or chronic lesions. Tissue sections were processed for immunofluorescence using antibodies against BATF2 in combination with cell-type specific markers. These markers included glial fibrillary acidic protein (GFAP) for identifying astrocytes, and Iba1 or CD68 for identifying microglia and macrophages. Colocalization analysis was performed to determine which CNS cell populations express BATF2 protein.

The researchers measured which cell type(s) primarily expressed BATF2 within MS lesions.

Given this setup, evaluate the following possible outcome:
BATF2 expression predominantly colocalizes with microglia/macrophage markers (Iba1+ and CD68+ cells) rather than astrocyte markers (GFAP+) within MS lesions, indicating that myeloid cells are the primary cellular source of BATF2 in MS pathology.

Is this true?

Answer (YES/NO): NO